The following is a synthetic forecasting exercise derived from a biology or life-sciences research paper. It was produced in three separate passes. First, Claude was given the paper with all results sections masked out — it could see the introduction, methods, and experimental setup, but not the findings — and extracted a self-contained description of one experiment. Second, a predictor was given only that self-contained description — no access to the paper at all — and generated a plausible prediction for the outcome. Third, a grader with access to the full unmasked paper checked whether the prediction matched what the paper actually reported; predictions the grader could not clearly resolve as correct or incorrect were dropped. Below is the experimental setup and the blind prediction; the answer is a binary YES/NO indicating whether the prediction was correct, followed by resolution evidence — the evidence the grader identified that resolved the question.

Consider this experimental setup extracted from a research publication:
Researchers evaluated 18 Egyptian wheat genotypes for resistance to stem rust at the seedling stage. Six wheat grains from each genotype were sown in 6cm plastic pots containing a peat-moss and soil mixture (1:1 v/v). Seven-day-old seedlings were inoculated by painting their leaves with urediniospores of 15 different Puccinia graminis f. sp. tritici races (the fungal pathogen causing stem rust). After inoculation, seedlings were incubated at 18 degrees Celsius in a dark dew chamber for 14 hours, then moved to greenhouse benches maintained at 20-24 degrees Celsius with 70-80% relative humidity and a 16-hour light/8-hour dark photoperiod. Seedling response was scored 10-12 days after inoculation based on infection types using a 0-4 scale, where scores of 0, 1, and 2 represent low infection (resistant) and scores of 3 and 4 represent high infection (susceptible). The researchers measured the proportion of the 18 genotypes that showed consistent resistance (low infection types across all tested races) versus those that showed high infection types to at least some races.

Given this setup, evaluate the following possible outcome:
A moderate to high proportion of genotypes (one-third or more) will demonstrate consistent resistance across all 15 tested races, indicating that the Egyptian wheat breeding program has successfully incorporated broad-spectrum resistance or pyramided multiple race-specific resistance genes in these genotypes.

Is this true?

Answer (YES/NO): YES